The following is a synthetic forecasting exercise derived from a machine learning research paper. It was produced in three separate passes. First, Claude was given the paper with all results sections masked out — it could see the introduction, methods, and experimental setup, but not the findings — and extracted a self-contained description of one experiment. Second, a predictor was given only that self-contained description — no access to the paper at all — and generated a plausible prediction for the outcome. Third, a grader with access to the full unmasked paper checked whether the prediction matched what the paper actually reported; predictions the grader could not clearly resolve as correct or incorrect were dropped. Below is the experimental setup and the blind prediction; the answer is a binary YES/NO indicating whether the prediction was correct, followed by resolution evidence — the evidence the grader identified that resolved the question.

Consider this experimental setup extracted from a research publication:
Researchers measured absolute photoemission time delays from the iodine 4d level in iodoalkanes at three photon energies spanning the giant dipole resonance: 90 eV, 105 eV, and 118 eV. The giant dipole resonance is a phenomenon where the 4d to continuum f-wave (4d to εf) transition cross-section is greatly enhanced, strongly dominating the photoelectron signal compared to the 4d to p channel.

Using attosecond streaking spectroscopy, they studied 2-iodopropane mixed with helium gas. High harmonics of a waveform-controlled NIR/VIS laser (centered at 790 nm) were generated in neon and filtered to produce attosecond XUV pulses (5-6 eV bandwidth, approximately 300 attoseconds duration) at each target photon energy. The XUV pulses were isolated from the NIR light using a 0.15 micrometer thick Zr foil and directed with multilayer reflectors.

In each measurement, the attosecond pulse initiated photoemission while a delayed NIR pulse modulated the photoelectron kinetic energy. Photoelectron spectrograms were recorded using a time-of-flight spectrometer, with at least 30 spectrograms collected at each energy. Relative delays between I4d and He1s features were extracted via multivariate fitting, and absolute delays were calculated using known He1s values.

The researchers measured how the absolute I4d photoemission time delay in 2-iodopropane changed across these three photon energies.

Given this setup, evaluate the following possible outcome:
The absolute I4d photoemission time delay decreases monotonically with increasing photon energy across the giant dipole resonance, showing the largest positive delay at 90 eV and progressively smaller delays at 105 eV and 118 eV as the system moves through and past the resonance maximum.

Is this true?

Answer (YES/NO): YES